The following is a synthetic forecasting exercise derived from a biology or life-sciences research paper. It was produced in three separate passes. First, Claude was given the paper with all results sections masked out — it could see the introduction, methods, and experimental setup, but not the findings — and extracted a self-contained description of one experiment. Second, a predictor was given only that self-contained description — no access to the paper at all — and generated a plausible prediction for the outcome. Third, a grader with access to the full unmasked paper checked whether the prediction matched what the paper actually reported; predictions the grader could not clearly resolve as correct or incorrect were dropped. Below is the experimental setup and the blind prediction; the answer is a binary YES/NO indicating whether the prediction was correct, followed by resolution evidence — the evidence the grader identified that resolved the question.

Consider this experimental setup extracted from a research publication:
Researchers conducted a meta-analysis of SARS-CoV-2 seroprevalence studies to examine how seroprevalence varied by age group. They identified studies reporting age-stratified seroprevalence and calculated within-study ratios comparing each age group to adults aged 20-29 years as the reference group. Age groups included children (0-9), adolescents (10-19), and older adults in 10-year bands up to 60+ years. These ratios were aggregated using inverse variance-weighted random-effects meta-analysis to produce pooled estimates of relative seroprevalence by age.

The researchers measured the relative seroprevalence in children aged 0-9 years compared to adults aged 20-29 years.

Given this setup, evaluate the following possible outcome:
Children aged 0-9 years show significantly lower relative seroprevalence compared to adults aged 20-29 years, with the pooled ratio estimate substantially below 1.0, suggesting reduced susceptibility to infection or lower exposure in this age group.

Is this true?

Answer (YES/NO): YES